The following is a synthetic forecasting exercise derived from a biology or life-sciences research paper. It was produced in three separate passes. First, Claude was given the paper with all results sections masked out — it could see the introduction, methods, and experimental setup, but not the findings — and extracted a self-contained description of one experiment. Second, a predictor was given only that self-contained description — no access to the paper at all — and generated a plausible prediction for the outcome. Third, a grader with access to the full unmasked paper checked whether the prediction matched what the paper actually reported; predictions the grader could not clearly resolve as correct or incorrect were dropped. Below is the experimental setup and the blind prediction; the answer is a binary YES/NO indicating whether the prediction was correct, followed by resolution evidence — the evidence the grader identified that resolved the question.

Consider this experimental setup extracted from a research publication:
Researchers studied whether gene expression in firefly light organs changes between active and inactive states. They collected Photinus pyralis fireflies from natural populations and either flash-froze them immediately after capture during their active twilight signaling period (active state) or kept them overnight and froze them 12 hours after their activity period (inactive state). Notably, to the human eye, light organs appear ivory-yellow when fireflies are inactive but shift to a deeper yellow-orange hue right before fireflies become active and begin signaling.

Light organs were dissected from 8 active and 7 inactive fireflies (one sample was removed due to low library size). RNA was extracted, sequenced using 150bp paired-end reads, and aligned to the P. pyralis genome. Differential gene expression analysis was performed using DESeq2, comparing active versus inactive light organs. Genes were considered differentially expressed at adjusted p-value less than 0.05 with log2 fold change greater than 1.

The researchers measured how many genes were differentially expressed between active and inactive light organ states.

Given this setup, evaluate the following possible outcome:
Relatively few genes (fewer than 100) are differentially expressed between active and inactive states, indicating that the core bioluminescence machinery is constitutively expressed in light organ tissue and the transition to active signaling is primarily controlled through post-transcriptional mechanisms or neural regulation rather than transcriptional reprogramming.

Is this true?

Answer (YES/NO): NO